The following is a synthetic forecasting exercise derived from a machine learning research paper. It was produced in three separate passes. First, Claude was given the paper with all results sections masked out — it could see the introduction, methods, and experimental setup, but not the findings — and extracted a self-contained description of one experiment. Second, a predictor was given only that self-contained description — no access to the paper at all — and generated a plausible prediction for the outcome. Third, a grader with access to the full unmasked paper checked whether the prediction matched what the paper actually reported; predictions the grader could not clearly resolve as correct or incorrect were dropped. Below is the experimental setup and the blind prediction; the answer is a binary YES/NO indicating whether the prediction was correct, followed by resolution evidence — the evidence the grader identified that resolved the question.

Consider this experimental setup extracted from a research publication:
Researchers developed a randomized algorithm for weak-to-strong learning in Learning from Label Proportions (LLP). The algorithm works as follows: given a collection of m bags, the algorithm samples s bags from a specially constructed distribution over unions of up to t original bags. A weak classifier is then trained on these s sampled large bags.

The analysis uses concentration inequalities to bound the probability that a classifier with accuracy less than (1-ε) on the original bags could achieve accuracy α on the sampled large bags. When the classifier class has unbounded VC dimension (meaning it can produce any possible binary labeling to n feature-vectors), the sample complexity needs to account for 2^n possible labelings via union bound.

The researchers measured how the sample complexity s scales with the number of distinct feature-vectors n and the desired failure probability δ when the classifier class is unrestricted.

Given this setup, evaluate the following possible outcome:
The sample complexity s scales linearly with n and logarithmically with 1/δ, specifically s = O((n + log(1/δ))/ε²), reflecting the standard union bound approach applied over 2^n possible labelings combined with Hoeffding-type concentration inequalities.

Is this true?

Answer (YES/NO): NO